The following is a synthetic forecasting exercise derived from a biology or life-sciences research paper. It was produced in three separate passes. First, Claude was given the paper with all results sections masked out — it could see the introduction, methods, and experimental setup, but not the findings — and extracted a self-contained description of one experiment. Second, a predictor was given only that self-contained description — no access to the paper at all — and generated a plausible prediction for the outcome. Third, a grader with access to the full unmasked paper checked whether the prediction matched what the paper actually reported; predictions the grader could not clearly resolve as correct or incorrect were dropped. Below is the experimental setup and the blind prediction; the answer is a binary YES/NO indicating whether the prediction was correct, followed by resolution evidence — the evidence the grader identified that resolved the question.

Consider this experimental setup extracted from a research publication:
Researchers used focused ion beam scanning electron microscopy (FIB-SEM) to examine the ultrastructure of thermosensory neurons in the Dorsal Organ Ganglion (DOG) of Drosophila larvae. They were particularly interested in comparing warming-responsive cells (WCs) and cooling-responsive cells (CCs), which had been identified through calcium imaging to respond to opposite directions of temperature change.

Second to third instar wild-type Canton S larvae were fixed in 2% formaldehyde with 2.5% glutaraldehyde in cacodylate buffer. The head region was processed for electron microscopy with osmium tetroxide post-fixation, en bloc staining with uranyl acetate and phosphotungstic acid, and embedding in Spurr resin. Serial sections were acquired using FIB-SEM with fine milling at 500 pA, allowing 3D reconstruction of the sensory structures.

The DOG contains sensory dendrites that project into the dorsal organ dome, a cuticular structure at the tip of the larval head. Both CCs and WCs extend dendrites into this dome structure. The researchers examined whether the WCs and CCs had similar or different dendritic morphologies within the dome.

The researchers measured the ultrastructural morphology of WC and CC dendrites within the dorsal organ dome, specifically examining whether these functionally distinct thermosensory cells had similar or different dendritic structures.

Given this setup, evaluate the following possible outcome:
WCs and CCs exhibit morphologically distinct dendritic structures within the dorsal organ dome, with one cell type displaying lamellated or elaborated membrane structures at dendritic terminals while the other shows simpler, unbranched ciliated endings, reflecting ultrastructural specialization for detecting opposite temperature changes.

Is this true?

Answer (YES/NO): YES